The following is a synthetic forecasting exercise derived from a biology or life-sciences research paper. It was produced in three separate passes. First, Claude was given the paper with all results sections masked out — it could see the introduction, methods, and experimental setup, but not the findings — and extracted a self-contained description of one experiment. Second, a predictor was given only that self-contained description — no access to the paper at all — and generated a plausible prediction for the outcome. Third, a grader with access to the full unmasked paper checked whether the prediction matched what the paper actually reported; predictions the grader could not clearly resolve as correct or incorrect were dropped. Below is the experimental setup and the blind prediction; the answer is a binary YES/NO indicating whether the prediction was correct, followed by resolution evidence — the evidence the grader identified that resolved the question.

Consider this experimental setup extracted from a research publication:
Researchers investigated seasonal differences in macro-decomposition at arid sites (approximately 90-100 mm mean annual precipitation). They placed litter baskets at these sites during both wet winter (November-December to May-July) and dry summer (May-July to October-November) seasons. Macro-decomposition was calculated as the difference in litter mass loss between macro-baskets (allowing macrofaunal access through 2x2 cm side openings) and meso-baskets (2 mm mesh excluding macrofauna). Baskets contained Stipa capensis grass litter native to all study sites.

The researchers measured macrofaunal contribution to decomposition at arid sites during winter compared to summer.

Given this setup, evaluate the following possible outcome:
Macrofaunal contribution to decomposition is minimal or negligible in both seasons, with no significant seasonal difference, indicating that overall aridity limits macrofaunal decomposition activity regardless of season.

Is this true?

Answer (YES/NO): NO